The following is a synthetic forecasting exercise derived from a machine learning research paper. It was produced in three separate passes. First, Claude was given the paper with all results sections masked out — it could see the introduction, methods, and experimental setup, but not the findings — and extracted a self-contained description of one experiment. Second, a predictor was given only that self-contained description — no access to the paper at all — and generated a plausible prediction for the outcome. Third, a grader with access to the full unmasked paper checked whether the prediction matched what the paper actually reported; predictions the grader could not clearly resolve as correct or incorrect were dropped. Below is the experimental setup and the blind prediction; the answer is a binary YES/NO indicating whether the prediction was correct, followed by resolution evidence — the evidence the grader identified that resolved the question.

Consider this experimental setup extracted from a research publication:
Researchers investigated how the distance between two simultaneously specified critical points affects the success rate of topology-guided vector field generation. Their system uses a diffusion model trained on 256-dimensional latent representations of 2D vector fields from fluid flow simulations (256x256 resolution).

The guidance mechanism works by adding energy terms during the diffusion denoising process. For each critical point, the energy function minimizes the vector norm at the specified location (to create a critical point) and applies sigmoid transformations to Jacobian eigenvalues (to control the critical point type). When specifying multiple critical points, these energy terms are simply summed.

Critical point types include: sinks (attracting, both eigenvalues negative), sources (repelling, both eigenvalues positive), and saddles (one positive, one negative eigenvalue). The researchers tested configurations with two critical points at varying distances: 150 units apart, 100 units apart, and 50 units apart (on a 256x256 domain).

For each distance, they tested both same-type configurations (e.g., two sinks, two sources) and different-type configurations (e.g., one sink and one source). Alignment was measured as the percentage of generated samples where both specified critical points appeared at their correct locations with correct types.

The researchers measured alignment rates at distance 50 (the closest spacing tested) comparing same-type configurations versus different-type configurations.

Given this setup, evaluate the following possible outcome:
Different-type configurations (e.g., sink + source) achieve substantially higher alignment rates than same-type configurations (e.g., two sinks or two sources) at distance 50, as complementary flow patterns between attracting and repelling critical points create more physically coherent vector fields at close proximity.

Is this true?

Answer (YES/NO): YES